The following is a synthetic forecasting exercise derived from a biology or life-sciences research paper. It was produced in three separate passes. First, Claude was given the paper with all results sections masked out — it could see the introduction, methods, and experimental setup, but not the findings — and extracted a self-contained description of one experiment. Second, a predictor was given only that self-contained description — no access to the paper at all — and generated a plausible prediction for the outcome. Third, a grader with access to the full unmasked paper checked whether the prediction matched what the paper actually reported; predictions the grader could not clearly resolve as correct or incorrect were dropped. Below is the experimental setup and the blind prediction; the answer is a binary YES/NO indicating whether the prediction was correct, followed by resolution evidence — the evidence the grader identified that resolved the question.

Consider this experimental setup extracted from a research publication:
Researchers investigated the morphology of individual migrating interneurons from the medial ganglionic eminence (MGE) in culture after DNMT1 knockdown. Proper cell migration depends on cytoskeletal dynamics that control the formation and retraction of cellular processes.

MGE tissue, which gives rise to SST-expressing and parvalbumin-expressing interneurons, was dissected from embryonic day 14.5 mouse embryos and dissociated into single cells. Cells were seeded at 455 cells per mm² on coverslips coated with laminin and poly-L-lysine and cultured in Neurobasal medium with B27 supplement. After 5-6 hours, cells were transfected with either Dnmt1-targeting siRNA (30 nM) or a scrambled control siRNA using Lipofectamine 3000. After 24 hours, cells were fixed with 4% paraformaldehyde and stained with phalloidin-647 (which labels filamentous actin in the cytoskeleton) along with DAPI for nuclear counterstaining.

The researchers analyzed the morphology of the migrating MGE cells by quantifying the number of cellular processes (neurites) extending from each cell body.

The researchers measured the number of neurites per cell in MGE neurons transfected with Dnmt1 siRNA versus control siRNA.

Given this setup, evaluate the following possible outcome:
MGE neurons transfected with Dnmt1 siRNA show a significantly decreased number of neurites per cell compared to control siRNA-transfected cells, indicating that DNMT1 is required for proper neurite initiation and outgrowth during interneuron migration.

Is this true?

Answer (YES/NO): NO